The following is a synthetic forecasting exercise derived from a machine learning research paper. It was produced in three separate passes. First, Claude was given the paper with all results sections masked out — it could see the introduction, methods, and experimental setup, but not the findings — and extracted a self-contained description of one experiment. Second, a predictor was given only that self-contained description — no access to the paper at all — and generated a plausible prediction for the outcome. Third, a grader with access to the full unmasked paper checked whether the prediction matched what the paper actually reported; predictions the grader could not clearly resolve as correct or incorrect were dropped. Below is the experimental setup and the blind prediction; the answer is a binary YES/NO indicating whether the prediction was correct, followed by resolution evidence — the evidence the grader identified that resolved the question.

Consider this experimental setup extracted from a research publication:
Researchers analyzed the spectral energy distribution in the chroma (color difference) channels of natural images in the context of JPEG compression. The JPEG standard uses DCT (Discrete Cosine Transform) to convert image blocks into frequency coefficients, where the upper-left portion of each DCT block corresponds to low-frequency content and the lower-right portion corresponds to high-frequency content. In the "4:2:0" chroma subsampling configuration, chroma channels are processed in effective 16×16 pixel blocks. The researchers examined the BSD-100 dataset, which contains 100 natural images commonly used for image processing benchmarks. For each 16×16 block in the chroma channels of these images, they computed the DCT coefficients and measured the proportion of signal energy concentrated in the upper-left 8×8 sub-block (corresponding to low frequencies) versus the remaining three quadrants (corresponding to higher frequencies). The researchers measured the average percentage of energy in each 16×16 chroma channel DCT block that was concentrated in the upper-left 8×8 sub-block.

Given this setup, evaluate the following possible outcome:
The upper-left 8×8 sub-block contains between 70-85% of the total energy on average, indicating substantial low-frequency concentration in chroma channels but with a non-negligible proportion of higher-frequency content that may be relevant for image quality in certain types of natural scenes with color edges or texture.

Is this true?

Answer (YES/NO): NO